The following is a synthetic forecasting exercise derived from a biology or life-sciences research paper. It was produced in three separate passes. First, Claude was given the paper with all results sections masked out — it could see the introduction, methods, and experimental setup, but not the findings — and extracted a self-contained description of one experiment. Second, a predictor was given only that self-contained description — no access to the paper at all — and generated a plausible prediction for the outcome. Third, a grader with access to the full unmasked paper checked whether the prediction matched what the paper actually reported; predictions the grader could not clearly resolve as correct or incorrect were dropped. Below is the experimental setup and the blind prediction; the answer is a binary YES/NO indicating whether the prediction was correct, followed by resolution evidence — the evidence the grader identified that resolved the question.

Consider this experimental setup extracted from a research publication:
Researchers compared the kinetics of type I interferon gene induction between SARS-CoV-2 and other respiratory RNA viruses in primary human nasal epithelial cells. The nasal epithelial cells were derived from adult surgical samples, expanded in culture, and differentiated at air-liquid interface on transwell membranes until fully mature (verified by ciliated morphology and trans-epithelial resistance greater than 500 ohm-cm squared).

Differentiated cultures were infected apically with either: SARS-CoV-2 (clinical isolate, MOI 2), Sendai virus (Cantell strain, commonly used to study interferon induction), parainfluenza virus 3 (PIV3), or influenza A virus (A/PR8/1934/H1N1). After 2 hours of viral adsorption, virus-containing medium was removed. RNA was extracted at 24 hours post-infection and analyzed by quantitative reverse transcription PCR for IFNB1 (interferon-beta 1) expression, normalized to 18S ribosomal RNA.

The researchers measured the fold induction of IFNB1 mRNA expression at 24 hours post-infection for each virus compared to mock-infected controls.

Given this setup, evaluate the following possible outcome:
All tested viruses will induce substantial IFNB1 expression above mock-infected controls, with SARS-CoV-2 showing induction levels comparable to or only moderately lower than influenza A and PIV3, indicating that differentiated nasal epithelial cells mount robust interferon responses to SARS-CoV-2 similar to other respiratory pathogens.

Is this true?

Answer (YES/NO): NO